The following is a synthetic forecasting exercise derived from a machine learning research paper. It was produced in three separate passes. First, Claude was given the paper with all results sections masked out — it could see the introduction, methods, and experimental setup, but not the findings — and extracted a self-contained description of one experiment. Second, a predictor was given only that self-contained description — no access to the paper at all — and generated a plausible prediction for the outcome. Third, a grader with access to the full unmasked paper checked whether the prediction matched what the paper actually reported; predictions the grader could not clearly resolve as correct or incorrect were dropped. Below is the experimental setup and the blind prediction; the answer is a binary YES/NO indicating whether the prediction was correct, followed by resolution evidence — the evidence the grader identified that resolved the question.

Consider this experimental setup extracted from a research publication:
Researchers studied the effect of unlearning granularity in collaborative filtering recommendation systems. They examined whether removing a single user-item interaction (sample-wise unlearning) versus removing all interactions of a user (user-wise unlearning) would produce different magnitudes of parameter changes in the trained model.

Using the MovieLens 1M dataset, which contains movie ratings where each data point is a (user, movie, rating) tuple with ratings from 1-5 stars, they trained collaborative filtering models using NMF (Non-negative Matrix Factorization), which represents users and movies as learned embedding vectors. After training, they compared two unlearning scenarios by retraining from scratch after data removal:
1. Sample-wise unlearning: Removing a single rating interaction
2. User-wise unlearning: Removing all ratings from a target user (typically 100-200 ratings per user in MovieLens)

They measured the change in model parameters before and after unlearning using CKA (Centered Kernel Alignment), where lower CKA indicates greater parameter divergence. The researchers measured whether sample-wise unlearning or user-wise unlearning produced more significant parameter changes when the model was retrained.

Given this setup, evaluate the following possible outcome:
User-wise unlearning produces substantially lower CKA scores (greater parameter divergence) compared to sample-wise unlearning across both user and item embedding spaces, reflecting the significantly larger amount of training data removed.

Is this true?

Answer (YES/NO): NO